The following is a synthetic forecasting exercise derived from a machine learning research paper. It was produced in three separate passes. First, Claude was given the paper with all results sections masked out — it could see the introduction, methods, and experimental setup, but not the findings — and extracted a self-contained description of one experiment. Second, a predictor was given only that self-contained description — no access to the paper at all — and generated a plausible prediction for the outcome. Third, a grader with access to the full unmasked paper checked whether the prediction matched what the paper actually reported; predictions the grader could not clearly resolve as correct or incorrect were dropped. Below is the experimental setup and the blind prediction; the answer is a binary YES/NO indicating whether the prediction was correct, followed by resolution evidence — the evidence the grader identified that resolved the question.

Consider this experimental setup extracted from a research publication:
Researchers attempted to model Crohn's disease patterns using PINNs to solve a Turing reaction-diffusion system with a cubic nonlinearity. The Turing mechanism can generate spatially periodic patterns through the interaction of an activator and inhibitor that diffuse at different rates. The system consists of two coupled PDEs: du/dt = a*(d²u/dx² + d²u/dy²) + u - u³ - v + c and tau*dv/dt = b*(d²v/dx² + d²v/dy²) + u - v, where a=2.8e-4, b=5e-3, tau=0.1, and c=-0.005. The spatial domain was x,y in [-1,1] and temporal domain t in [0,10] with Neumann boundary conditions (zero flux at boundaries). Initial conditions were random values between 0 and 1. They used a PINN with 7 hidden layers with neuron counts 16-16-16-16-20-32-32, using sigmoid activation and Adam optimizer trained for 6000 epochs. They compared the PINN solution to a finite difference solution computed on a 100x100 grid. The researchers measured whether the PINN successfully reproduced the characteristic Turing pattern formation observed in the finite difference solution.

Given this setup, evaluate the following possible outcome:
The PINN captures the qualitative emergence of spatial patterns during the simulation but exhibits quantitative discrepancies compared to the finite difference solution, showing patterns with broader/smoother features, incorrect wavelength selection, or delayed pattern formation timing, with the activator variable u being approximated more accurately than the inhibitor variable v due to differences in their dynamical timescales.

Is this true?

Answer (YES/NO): NO